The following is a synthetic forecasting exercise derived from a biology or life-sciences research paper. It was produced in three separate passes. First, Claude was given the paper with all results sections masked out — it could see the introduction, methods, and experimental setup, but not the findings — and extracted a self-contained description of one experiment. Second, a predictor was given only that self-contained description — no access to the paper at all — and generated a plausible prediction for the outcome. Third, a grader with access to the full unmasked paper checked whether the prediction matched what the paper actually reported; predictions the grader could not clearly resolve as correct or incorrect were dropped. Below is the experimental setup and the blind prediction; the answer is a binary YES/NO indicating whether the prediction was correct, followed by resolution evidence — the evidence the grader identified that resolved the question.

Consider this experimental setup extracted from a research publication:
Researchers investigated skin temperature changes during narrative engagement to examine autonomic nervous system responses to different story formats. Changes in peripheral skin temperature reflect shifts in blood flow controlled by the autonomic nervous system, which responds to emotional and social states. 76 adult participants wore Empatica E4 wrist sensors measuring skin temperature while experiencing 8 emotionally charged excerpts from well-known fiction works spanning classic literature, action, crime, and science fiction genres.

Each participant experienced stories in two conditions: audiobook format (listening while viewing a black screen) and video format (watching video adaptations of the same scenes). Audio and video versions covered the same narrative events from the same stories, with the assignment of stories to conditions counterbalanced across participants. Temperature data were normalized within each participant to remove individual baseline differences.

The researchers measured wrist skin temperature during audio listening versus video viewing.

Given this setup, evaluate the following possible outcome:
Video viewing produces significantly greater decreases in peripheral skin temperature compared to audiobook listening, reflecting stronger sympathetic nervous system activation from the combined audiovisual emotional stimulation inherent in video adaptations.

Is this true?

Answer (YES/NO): NO